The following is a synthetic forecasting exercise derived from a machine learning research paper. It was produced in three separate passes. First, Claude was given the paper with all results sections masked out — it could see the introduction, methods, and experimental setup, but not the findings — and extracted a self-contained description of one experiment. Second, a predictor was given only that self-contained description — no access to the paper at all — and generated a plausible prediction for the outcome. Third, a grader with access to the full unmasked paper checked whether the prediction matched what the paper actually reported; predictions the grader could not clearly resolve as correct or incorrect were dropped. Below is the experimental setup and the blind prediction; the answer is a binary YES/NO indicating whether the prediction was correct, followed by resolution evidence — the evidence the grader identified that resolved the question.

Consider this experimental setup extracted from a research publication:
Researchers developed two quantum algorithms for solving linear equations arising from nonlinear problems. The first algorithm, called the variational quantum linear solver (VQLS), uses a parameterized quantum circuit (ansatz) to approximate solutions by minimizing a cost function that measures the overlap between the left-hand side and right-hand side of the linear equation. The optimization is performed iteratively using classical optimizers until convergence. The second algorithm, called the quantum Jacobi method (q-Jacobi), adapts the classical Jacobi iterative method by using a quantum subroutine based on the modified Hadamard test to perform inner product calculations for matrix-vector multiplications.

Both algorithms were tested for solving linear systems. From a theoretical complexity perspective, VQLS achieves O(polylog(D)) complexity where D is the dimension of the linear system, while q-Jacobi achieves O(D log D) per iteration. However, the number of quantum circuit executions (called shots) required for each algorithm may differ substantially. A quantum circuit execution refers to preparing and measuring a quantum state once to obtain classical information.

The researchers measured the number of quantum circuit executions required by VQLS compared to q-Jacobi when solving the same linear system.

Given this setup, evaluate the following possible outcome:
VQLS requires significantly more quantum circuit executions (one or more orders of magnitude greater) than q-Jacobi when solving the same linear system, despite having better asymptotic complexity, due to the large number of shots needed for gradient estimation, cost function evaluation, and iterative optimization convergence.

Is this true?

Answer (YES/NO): NO